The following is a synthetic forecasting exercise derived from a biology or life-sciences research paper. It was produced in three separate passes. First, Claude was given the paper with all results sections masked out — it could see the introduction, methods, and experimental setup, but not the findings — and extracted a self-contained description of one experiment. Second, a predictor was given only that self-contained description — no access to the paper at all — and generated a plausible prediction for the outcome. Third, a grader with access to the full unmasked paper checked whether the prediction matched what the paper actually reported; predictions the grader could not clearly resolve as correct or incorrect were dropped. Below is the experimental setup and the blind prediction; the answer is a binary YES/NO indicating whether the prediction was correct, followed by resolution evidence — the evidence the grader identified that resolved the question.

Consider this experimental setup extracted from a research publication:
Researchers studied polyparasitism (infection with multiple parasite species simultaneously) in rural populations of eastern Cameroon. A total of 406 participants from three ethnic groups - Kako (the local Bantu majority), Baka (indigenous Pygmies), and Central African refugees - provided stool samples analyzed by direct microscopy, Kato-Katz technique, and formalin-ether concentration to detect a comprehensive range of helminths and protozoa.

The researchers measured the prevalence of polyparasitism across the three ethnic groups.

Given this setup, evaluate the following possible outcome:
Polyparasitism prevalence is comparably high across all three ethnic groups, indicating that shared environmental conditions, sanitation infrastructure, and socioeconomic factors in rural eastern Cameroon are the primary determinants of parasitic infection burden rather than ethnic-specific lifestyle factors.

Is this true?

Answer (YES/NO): NO